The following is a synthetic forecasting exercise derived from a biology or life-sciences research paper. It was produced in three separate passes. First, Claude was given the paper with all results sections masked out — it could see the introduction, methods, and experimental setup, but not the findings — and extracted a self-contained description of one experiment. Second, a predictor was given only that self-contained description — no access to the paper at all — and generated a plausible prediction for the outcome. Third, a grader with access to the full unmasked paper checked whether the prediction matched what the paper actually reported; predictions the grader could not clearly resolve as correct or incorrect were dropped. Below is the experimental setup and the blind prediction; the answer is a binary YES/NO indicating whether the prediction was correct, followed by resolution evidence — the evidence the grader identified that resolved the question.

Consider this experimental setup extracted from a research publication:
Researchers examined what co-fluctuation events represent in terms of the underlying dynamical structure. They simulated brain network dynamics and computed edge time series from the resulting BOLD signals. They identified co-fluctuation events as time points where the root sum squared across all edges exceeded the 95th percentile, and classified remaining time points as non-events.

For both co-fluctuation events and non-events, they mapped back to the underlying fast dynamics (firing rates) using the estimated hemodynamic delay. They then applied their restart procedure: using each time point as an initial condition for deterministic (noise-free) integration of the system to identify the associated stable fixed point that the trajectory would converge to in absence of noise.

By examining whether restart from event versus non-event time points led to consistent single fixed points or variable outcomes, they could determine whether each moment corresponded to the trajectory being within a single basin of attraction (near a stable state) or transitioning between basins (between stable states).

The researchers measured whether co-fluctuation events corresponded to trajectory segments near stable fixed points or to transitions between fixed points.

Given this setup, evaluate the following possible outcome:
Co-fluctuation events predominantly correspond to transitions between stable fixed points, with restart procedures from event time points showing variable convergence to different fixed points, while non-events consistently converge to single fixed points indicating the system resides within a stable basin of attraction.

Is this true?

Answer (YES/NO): NO